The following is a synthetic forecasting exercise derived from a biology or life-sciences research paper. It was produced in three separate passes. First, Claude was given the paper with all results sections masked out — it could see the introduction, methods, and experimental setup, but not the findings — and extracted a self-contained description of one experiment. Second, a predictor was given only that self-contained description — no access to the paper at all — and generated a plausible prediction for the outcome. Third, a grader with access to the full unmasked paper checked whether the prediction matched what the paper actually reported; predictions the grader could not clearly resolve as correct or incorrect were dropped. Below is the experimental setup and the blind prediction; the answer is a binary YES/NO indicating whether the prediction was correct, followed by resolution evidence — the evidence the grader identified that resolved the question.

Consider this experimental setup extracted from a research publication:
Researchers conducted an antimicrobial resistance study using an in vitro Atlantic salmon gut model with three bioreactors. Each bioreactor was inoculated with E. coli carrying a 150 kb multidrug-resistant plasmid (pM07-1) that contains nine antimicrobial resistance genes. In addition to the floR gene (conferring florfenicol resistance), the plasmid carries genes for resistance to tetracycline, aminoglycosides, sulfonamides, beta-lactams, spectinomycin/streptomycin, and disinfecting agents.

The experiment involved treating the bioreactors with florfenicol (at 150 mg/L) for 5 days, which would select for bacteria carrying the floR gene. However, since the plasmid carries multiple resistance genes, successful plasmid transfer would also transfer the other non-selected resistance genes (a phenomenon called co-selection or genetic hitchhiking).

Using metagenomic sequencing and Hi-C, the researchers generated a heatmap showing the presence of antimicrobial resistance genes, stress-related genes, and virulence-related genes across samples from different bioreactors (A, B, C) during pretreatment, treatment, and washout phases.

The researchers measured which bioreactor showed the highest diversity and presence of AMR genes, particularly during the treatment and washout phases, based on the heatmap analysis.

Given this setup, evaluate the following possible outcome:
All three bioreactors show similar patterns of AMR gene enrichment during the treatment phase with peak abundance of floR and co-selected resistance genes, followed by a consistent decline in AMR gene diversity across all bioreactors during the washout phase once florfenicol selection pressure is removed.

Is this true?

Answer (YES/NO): NO